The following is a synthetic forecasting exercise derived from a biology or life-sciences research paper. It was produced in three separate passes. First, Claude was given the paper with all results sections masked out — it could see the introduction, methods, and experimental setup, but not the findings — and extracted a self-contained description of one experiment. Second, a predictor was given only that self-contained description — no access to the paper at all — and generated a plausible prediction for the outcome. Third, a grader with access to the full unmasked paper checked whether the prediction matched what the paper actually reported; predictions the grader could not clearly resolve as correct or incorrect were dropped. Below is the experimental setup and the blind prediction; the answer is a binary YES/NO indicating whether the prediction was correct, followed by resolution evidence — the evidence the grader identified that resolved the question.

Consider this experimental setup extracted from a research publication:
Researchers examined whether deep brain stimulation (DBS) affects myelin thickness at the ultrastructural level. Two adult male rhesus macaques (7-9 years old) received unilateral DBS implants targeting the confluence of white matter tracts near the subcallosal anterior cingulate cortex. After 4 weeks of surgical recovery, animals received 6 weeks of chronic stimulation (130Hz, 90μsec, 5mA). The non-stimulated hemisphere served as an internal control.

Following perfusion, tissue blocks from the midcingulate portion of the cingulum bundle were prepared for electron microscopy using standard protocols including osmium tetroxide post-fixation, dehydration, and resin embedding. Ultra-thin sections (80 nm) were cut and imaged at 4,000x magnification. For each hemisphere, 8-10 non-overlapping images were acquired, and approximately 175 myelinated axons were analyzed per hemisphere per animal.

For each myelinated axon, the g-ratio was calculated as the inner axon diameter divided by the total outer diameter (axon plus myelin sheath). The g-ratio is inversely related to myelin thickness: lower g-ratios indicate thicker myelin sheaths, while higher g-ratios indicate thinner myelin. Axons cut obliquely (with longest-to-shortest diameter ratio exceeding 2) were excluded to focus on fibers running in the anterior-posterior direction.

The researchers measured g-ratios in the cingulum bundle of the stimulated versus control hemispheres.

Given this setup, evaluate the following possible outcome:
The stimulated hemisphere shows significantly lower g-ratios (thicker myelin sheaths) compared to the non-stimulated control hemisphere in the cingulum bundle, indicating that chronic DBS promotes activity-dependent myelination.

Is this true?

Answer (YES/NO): YES